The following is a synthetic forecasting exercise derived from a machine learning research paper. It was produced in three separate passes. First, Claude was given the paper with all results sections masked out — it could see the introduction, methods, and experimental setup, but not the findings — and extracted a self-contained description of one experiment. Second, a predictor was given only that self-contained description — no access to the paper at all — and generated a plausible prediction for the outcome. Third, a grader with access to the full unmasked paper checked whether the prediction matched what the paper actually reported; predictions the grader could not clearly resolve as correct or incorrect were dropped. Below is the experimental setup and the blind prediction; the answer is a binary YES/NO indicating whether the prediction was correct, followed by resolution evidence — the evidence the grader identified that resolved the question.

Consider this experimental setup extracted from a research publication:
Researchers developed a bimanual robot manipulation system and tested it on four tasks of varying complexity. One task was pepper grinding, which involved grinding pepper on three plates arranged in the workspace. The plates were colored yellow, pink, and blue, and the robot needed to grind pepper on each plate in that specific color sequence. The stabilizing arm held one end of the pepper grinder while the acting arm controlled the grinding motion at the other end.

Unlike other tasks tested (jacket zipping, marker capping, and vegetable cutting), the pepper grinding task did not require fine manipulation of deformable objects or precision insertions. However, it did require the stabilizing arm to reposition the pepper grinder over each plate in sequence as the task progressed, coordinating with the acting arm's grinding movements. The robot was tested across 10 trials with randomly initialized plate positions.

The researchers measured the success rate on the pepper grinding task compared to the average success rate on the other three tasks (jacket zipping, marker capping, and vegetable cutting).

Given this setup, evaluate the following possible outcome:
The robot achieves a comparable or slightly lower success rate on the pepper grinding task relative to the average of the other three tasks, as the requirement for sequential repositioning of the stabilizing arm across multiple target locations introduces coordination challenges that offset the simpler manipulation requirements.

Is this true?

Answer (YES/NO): NO